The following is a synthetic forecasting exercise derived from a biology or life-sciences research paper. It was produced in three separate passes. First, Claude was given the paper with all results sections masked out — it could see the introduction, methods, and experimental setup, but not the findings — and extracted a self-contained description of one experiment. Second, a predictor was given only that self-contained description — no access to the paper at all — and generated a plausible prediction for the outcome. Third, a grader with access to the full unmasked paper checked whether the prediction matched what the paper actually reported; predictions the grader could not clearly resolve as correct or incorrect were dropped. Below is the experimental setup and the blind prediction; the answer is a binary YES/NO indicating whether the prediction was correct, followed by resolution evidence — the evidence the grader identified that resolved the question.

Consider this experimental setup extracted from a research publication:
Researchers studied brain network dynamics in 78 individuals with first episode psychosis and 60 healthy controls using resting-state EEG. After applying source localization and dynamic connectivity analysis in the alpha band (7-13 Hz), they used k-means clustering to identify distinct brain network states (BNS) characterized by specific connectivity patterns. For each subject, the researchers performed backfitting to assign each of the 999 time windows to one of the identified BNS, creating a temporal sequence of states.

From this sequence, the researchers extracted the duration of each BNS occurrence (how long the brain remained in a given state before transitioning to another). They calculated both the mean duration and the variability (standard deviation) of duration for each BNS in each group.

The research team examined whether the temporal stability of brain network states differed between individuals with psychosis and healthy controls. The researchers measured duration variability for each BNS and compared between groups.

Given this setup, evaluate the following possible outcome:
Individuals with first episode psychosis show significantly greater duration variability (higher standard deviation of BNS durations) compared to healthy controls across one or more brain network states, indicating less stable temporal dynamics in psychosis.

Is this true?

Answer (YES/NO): YES